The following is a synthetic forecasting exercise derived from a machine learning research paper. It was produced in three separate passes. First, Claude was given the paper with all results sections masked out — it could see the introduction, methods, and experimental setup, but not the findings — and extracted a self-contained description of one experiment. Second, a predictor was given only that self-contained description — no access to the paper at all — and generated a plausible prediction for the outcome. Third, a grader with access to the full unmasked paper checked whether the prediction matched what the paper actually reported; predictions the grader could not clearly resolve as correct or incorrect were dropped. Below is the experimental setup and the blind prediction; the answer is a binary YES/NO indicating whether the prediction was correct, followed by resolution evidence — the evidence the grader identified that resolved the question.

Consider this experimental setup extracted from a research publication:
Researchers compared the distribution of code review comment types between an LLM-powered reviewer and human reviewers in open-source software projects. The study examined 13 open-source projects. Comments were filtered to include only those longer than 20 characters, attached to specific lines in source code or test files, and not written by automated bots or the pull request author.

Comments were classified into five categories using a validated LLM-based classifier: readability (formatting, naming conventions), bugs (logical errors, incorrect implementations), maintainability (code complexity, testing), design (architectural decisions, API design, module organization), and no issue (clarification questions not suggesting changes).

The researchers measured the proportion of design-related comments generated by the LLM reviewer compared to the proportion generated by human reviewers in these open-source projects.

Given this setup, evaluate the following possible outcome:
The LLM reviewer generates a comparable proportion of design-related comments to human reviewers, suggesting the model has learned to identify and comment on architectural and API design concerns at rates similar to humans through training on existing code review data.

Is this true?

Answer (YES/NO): NO